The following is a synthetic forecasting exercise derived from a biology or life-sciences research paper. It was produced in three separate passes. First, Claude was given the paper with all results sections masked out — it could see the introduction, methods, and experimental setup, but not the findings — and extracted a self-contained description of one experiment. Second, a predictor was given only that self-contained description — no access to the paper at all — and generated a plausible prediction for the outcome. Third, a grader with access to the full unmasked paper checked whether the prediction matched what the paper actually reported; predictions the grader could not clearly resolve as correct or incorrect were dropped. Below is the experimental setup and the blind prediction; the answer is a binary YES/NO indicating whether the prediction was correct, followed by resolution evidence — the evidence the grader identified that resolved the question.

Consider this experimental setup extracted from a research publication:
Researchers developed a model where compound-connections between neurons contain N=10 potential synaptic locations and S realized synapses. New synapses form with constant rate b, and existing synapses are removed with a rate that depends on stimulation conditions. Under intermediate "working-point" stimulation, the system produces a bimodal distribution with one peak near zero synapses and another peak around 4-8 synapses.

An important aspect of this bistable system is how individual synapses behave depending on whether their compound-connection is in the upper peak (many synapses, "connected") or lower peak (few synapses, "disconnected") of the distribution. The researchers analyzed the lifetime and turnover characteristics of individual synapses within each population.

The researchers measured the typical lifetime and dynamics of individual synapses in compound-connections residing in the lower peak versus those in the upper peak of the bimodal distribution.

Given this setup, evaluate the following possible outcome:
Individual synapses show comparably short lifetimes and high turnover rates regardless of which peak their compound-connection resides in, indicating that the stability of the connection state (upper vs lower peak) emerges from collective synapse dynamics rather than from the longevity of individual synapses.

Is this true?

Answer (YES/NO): NO